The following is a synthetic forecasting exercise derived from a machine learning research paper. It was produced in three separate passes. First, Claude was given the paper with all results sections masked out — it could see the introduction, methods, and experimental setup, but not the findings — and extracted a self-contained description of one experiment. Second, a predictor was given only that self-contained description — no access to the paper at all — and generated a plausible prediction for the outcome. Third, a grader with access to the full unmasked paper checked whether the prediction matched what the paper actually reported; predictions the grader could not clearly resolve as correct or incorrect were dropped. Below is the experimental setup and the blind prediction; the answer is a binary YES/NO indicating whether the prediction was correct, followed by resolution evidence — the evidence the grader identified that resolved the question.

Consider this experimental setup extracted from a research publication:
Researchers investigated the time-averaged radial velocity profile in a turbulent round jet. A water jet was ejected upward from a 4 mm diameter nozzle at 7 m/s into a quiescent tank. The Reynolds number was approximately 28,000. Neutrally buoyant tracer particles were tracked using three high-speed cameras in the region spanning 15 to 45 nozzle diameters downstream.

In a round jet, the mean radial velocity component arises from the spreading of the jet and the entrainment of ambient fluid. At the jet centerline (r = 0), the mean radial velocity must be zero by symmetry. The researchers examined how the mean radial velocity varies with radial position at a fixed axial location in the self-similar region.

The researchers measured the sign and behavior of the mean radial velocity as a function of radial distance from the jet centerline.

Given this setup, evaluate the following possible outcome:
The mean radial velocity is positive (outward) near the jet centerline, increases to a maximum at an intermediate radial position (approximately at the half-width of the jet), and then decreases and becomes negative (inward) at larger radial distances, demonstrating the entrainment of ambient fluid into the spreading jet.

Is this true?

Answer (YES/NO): YES